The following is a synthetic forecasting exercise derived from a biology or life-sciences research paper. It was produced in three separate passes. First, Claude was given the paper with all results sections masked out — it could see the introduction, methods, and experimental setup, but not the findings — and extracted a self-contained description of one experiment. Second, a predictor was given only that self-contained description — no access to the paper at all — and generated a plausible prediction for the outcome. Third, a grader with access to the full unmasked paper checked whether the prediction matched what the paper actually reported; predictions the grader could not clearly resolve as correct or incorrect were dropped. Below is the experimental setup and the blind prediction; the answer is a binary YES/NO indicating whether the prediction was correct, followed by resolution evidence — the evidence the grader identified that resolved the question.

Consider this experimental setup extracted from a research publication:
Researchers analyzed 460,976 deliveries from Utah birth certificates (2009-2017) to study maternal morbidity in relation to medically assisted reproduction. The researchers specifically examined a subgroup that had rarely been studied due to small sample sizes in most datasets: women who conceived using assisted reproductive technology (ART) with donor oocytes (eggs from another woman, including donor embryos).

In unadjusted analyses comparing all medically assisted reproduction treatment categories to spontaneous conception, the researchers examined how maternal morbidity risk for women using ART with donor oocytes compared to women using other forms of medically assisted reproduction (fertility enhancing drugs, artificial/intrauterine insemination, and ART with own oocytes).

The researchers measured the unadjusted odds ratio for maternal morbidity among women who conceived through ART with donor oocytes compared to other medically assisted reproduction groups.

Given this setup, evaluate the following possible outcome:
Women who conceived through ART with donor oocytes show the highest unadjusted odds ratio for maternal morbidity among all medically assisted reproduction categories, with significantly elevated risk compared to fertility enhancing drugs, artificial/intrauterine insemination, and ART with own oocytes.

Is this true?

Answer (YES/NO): YES